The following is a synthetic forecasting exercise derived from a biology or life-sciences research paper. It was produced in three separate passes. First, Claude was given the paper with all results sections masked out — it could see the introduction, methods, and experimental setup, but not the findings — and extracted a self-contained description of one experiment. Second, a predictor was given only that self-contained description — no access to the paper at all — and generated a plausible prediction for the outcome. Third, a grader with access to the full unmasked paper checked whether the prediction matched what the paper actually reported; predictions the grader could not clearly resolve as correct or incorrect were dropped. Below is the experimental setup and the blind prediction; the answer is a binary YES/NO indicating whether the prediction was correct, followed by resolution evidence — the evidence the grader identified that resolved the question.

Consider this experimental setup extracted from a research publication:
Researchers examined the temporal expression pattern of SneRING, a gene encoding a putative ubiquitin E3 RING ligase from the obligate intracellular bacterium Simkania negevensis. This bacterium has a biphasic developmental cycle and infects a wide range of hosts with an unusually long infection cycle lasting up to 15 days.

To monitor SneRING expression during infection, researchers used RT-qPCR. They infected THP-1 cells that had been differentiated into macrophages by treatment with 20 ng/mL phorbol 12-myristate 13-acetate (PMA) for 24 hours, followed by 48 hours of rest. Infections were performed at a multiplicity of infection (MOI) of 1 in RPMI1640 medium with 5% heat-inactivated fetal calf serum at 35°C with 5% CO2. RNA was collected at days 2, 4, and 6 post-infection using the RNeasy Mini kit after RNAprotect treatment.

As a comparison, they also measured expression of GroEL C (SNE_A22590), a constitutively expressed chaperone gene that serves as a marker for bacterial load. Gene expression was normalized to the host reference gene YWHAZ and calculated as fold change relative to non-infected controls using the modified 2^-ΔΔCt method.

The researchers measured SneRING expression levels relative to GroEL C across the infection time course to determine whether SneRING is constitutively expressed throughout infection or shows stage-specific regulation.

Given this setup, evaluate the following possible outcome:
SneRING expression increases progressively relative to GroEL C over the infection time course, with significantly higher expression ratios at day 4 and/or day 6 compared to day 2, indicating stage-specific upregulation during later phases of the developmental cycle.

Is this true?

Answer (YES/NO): NO